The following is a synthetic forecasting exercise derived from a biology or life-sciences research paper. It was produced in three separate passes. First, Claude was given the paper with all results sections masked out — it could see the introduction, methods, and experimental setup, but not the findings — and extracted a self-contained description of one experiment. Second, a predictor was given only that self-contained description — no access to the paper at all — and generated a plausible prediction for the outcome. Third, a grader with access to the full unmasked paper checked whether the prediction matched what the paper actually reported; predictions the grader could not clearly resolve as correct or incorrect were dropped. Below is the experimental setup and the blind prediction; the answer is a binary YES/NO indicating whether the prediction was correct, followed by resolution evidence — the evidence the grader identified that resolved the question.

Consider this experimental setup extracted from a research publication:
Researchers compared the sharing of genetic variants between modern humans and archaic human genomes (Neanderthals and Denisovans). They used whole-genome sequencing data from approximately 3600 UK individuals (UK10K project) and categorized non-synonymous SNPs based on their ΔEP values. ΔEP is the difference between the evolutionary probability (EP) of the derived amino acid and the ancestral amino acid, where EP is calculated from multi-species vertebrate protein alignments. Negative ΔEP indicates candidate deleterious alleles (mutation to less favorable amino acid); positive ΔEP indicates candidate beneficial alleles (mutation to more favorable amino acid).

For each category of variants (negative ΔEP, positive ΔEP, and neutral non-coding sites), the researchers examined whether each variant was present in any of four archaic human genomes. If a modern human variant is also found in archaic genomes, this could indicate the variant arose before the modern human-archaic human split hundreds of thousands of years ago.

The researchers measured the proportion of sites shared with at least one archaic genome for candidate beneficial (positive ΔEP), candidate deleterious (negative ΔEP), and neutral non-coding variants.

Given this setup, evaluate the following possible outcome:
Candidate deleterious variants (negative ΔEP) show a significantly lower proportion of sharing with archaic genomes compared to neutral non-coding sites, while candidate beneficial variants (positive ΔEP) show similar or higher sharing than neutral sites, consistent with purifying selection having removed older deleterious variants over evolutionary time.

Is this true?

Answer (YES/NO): YES